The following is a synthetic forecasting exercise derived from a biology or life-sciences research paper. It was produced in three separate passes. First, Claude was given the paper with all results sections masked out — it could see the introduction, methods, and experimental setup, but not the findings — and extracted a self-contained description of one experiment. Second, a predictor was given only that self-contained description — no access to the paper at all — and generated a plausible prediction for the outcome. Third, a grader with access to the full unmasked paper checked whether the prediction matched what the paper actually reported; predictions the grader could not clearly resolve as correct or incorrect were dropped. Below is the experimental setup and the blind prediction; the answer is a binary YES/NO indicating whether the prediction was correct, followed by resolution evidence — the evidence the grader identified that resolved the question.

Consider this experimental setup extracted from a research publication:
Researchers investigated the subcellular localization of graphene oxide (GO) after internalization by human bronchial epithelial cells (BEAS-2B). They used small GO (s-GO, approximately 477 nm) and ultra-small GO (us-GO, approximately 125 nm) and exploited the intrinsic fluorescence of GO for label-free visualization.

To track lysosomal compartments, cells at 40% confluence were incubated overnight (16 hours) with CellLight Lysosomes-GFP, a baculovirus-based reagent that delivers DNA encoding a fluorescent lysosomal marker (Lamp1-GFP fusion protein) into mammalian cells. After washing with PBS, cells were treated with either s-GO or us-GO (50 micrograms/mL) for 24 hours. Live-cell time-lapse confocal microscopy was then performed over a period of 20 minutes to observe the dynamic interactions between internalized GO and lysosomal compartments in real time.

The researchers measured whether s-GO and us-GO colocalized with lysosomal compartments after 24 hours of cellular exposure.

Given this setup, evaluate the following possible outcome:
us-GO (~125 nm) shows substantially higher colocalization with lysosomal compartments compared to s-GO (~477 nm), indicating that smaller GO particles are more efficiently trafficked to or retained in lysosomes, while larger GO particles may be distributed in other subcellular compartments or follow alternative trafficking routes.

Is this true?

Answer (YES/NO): NO